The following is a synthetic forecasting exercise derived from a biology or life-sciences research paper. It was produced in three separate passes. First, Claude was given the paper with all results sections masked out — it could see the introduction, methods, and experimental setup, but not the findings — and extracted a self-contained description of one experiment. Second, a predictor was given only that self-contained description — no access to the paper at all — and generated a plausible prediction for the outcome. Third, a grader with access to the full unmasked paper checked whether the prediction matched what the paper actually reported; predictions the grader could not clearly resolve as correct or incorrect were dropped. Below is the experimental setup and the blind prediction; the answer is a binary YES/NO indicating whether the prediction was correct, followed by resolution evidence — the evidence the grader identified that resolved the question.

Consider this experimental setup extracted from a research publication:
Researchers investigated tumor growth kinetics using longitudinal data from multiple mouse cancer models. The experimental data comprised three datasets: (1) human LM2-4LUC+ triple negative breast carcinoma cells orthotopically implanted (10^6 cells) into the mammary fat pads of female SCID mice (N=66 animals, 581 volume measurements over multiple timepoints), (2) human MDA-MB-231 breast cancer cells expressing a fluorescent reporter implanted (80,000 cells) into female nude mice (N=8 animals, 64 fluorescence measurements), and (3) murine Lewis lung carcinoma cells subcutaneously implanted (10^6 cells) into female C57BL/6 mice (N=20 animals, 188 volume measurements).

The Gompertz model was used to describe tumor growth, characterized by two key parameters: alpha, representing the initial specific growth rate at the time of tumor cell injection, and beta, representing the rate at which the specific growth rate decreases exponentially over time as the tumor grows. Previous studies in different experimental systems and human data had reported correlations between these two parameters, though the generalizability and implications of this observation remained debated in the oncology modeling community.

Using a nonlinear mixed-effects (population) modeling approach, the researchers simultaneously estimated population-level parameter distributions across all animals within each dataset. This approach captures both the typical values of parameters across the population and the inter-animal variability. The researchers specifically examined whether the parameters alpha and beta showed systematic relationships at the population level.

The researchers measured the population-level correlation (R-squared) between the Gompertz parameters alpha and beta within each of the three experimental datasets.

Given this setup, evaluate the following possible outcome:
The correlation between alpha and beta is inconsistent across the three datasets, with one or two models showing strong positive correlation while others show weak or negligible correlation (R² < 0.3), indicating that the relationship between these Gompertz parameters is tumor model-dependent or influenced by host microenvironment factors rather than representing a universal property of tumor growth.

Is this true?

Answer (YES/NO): NO